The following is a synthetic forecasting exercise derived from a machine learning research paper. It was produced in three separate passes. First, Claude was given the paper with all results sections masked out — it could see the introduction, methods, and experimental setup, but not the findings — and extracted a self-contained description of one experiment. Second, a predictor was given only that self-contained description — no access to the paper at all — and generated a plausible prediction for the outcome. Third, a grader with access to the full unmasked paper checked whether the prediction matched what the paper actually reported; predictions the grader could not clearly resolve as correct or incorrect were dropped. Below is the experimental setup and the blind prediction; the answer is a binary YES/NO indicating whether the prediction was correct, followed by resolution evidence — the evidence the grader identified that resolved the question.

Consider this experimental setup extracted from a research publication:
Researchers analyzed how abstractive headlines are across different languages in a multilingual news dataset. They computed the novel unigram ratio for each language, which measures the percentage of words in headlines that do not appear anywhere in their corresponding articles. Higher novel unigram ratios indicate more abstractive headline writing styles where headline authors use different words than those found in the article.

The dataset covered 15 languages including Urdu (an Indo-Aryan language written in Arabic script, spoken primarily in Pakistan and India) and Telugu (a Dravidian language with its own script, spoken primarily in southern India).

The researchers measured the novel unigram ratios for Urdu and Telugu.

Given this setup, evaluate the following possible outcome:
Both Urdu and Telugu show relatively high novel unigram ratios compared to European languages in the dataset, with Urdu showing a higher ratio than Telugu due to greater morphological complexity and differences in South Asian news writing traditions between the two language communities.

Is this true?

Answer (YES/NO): NO